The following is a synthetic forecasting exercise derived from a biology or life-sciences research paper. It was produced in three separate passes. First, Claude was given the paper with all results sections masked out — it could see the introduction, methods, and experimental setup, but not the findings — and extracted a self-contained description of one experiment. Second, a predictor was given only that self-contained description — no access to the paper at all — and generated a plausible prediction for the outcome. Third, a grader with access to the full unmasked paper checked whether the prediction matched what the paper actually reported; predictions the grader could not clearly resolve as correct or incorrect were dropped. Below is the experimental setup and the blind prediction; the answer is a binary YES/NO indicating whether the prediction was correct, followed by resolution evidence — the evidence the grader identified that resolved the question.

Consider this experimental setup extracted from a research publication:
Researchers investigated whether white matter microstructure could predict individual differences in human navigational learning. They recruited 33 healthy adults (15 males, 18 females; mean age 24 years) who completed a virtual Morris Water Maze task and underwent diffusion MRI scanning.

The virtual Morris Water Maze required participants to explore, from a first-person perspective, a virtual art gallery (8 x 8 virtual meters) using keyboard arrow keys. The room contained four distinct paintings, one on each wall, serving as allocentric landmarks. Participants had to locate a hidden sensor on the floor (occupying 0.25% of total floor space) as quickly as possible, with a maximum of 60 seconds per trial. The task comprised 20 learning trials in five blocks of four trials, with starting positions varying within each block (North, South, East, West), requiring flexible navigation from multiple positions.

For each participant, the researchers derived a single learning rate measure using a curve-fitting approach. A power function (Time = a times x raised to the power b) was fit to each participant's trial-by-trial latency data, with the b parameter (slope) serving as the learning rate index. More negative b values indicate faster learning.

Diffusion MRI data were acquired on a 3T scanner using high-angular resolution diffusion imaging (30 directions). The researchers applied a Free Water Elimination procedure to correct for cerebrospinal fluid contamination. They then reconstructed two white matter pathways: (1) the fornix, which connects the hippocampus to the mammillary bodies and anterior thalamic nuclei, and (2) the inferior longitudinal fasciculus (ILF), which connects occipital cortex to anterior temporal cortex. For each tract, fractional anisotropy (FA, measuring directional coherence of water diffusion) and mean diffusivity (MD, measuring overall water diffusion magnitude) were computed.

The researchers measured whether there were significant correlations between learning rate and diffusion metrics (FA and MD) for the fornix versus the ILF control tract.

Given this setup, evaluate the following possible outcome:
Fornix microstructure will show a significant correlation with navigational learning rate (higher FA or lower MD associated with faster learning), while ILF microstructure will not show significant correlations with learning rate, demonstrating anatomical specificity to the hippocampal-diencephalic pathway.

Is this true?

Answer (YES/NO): YES